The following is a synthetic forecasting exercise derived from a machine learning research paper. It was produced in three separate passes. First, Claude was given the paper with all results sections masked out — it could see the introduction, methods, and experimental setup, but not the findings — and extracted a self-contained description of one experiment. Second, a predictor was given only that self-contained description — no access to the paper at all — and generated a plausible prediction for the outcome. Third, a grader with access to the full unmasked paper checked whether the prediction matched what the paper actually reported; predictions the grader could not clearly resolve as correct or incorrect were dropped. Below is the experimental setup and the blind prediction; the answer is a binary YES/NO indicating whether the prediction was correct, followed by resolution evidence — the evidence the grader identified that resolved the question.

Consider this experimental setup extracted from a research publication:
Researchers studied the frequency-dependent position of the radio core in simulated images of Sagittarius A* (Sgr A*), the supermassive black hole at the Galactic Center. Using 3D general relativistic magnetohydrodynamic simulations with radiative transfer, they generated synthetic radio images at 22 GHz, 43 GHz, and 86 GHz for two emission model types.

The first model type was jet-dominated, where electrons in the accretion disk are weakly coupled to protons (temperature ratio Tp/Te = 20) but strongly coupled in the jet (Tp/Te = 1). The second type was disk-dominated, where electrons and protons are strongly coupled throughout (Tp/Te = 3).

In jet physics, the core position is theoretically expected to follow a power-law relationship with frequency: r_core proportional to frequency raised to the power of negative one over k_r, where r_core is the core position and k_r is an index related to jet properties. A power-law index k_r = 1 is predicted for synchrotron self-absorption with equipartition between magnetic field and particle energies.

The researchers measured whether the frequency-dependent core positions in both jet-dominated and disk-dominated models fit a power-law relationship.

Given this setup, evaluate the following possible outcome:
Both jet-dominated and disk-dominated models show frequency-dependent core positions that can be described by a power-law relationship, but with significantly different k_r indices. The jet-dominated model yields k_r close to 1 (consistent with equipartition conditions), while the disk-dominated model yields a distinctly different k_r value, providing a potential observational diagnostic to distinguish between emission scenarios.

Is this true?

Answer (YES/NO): NO